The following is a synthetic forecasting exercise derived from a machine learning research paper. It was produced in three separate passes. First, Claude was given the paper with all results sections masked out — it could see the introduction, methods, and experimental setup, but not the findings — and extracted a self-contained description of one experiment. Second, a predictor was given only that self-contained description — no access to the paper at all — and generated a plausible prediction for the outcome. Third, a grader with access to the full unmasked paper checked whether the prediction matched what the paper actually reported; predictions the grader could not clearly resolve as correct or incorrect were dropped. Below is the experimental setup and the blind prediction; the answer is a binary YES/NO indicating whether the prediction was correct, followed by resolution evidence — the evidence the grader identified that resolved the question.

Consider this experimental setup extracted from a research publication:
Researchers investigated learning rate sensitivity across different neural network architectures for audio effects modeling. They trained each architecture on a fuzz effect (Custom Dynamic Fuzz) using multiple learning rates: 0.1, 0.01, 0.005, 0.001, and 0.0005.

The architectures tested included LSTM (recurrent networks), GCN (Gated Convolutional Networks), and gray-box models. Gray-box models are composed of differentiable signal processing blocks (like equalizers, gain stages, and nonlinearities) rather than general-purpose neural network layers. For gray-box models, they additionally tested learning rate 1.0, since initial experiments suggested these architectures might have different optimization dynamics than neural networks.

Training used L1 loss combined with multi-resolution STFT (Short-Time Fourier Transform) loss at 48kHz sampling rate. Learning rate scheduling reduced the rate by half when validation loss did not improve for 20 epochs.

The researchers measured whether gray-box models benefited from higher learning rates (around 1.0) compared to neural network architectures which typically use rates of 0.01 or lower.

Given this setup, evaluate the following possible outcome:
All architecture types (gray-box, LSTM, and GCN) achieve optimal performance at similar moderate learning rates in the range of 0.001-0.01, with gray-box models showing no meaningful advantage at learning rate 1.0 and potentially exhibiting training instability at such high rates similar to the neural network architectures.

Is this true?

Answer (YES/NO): NO